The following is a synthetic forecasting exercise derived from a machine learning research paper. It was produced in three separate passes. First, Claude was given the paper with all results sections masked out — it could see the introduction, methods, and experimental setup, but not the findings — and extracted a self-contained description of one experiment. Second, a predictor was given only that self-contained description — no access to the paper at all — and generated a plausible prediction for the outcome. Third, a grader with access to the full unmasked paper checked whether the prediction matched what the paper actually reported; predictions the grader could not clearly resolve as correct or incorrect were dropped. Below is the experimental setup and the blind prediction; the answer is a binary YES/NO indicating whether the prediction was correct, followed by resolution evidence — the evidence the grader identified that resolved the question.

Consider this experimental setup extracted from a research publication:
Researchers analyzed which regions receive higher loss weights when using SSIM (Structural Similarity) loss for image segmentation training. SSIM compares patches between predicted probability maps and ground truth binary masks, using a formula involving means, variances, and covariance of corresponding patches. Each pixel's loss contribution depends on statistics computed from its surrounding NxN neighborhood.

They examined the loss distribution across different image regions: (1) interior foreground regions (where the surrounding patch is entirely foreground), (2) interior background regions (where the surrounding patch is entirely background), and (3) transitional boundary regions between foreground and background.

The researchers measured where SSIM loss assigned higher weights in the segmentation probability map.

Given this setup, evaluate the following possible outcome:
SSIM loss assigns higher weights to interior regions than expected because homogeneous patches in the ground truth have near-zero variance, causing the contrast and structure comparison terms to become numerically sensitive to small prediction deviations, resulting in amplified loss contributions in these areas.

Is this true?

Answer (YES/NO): NO